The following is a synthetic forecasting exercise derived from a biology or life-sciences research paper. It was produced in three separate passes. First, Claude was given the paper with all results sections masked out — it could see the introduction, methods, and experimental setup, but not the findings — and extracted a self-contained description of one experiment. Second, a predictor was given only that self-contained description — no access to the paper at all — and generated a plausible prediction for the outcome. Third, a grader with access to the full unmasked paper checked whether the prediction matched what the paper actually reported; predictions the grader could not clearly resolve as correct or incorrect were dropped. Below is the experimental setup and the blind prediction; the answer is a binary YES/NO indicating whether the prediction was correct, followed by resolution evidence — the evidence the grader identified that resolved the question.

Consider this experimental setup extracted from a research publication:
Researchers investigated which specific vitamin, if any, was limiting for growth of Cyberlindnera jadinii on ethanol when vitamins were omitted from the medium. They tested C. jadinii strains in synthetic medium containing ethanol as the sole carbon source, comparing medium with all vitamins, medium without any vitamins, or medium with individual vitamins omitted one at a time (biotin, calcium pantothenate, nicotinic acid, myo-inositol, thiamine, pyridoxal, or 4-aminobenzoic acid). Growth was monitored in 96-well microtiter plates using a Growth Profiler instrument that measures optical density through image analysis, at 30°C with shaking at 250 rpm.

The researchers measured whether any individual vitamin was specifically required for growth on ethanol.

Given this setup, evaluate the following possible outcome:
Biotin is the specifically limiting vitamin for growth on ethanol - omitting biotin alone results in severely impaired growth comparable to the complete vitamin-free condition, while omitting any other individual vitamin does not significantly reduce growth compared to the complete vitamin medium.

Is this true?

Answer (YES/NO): NO